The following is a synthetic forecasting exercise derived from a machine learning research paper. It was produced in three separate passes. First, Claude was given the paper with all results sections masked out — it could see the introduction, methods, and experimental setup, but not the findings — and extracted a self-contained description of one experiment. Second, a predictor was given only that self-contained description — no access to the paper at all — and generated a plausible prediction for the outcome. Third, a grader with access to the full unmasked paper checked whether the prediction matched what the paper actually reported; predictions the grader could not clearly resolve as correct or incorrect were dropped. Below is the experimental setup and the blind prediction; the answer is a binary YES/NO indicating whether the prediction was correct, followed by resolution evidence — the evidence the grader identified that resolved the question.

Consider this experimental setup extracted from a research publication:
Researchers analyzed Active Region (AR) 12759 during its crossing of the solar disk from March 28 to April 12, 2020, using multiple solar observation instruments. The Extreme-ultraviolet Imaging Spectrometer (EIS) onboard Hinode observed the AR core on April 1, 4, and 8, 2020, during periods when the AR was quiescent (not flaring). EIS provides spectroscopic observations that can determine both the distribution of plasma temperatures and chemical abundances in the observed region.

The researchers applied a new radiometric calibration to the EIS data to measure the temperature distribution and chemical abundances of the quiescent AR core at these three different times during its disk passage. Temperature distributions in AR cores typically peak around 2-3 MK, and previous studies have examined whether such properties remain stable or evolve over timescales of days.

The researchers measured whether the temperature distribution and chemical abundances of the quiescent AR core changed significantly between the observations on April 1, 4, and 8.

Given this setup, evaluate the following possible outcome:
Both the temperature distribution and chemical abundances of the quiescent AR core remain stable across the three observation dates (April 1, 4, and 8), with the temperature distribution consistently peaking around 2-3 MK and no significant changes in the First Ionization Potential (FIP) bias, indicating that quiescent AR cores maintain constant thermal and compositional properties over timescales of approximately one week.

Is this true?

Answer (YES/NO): YES